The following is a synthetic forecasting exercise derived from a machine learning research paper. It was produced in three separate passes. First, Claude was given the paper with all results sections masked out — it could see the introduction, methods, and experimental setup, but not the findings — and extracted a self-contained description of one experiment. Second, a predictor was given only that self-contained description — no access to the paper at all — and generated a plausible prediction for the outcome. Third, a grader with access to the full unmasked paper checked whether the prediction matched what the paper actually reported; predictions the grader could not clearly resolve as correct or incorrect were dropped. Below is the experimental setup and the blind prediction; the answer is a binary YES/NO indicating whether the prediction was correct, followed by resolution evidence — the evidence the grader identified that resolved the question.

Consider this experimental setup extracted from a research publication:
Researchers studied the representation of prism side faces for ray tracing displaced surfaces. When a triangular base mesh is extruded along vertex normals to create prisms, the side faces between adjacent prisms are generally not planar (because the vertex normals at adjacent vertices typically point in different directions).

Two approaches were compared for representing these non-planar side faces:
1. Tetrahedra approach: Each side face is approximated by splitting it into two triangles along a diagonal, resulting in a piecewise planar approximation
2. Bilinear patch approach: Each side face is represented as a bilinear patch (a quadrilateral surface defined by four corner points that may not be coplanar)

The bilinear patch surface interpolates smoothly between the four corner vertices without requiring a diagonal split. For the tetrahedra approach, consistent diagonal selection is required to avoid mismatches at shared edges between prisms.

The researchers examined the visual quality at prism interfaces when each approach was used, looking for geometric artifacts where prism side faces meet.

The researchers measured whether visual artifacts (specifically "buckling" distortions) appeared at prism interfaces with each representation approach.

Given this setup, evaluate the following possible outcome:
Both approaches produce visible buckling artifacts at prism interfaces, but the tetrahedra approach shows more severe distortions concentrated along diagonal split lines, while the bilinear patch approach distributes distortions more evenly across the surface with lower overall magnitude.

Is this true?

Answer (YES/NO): NO